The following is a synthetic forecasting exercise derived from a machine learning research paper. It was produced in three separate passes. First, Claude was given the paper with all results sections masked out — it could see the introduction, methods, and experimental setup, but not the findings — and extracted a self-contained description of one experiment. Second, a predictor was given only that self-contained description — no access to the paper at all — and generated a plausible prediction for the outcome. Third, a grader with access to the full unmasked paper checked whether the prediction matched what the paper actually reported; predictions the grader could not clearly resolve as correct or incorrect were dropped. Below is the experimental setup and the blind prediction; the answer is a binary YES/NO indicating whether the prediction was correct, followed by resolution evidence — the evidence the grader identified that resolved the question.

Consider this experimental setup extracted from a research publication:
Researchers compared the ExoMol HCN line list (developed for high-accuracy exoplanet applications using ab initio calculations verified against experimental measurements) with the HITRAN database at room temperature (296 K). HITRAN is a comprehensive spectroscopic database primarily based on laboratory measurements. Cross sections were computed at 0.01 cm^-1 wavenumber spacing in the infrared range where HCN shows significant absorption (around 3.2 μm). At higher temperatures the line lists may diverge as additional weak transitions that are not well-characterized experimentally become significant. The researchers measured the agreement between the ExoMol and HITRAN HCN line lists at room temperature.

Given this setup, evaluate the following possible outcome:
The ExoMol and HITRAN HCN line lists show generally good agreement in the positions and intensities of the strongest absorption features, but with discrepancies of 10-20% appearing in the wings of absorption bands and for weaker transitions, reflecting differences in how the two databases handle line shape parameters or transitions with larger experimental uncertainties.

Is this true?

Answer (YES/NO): NO